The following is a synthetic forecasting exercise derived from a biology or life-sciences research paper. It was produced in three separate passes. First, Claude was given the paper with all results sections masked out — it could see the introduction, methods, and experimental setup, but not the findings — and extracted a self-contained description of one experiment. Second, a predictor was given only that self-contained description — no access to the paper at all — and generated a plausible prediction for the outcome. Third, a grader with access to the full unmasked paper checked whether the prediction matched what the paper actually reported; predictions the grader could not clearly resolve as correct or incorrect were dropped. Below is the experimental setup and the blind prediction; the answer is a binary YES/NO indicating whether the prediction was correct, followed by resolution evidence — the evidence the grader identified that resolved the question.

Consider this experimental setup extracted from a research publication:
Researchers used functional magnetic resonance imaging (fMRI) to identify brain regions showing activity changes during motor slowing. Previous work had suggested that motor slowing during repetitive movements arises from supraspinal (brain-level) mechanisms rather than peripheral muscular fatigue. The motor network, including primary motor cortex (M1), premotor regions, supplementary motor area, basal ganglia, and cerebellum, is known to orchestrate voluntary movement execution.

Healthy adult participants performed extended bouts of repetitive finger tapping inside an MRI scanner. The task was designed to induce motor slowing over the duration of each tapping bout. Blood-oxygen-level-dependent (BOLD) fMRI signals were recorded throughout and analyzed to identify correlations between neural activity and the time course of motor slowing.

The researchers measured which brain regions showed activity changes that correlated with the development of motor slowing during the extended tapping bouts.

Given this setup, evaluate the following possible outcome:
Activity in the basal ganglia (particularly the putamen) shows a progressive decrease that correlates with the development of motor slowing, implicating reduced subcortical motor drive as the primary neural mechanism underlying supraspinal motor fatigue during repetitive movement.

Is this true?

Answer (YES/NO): NO